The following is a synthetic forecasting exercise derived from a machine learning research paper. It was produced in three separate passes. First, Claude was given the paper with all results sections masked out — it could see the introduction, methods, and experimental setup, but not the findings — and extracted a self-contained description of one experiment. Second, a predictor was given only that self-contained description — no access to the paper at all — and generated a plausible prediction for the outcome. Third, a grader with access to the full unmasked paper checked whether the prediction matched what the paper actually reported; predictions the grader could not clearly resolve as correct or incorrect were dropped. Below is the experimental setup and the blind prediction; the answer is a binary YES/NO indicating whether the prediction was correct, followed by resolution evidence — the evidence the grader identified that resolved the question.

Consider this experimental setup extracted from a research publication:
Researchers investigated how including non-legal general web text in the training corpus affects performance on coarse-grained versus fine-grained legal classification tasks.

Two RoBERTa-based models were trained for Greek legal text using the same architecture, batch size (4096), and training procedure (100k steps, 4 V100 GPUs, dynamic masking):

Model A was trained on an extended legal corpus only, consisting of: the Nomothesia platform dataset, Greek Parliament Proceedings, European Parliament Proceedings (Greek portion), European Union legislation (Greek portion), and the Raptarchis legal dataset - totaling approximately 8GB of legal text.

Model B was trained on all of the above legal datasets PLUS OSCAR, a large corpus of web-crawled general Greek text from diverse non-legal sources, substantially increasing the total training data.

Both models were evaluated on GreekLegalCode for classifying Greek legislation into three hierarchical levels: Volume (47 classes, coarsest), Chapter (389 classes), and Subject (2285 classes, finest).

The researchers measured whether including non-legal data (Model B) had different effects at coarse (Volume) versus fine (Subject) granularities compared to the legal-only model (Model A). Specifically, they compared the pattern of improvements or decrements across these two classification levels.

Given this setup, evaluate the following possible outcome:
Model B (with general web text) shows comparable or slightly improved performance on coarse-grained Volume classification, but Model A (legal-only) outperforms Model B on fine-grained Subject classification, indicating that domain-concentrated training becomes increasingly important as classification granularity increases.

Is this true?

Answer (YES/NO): YES